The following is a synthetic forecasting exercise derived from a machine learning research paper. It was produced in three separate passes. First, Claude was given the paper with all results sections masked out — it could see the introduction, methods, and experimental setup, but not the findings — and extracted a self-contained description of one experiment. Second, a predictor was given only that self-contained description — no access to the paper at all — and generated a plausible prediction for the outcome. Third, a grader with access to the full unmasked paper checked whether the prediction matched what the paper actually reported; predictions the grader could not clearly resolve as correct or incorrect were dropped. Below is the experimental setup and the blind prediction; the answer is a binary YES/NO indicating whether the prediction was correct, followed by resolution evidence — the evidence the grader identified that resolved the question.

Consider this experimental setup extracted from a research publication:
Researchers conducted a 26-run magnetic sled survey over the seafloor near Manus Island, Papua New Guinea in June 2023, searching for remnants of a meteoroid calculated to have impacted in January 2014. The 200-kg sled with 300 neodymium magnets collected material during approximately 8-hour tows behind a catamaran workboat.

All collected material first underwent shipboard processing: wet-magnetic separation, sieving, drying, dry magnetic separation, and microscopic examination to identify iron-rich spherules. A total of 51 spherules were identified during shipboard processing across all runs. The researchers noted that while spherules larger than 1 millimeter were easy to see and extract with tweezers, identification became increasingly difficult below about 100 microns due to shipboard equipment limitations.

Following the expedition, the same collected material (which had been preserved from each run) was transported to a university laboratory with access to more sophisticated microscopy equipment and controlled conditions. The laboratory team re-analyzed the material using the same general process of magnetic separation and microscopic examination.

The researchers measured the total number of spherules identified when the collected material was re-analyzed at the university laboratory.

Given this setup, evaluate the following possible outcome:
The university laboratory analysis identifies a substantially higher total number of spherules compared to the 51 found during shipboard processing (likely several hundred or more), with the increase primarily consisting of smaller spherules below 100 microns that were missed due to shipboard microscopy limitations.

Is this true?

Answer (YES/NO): NO